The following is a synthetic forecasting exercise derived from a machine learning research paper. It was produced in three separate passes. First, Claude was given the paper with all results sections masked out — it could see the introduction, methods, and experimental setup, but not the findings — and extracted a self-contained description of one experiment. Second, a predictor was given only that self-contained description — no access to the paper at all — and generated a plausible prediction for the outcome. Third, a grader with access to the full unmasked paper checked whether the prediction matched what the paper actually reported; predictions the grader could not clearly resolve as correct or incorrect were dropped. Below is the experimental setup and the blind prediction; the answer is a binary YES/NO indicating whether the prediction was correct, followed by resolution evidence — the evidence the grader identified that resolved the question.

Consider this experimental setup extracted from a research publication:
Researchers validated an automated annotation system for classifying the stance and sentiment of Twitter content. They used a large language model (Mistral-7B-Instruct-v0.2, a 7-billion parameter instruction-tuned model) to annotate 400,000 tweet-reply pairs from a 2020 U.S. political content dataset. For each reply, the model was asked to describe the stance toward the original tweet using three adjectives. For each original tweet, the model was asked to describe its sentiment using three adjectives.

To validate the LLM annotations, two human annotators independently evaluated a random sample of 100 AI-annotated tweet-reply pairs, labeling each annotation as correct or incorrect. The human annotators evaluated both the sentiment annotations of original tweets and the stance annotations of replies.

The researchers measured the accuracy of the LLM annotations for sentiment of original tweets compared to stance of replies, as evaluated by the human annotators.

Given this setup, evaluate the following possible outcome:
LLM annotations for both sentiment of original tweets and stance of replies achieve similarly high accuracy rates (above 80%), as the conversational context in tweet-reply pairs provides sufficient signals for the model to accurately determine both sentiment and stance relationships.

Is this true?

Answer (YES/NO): YES